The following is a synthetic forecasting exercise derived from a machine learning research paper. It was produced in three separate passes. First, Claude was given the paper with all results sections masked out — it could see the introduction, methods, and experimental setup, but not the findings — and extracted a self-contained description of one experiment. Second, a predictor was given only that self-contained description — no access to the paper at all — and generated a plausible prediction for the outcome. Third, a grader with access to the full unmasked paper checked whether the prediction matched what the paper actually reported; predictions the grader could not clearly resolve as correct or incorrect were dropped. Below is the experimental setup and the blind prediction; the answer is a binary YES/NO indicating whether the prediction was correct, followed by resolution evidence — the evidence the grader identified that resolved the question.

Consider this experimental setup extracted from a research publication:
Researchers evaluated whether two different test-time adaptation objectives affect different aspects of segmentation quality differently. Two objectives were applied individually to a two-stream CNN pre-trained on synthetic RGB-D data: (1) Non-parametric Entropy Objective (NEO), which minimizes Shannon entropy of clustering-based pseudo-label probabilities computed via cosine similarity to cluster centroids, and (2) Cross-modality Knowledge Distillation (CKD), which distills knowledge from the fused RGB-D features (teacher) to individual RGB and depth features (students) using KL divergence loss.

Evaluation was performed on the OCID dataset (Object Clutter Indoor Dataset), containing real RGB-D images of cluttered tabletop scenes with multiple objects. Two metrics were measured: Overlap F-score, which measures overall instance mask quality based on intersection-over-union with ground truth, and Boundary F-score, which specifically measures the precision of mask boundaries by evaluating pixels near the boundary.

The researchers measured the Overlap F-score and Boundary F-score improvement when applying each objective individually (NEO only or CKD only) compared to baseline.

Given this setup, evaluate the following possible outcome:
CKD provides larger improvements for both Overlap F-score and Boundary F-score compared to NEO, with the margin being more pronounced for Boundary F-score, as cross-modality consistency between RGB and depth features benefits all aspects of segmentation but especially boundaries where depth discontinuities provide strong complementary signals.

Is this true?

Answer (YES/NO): NO